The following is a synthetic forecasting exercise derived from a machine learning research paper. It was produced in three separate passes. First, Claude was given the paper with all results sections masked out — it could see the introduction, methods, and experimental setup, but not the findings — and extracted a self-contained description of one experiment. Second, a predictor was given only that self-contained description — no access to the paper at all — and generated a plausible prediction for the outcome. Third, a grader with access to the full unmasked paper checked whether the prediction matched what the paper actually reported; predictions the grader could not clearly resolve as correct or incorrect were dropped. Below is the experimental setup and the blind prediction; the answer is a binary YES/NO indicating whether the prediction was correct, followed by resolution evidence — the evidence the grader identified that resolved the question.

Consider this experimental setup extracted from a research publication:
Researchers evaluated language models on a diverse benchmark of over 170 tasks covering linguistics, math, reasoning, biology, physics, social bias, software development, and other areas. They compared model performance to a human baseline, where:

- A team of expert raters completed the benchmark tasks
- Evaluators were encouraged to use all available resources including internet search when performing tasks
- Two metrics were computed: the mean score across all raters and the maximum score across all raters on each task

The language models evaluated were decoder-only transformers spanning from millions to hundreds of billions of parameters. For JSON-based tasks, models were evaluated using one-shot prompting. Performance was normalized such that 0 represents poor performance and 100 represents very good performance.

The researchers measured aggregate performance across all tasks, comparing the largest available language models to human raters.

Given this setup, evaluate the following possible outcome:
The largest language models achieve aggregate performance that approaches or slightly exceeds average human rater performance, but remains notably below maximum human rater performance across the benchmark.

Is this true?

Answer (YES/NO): NO